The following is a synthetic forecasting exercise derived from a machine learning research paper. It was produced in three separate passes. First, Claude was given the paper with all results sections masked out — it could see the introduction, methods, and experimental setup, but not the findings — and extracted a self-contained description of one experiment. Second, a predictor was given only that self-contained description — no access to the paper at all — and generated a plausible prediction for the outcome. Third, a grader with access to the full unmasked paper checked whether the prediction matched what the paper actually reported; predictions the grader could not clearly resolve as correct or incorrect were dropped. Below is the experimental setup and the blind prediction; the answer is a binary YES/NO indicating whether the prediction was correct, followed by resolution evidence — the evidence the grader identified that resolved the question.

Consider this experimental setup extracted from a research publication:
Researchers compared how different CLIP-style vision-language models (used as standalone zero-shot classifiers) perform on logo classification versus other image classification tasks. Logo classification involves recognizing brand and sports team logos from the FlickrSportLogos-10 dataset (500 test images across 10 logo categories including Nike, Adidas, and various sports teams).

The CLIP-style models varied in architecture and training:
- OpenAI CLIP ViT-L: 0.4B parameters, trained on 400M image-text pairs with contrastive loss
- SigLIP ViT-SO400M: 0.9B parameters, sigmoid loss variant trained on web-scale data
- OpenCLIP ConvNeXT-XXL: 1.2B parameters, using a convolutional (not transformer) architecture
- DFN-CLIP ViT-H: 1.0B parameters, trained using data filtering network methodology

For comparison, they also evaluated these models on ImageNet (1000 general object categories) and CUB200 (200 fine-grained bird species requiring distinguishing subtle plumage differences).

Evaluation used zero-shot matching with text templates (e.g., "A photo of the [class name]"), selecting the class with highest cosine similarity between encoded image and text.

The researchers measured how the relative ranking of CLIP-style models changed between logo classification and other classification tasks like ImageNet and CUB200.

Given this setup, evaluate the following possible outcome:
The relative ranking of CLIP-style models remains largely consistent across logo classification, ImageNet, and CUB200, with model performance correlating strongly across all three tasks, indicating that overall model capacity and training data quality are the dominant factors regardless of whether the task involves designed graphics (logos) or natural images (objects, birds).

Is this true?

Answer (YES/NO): NO